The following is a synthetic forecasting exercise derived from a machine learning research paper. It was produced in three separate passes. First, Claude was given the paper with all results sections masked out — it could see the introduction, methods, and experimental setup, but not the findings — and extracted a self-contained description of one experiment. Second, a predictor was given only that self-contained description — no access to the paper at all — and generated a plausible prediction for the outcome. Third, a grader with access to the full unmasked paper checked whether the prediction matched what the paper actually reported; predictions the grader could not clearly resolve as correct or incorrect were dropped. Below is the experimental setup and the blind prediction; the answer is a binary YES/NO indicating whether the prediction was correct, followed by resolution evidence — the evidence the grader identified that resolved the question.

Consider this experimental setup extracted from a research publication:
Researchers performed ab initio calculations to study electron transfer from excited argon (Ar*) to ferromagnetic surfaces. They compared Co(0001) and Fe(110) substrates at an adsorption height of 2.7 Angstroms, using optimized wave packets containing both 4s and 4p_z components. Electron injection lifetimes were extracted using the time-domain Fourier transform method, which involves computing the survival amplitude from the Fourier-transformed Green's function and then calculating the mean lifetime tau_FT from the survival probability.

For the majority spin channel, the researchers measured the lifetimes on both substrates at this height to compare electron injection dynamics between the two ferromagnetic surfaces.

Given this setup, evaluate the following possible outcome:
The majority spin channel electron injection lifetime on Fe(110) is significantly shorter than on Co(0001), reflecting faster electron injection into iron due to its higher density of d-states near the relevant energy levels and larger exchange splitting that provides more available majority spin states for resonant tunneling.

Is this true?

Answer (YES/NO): YES